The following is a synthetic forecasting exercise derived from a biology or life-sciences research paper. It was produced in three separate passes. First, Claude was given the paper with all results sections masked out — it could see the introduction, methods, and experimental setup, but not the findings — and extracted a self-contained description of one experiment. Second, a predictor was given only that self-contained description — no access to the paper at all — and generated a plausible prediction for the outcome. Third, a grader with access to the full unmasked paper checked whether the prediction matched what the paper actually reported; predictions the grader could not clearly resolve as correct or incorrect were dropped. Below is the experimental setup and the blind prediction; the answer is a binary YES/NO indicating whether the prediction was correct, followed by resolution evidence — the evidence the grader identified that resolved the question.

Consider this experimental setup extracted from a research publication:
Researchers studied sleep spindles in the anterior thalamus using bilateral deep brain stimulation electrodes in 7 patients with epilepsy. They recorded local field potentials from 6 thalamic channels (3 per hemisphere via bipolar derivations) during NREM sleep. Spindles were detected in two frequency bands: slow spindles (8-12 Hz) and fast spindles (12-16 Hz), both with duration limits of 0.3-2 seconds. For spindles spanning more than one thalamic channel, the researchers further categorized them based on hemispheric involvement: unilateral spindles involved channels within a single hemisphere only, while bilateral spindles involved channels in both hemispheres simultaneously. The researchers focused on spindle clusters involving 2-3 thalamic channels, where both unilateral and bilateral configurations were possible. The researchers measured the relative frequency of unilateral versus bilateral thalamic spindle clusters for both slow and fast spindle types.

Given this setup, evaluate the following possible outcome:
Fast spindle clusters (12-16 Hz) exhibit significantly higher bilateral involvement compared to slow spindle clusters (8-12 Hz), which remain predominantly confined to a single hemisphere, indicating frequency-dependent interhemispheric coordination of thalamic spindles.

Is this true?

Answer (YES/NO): NO